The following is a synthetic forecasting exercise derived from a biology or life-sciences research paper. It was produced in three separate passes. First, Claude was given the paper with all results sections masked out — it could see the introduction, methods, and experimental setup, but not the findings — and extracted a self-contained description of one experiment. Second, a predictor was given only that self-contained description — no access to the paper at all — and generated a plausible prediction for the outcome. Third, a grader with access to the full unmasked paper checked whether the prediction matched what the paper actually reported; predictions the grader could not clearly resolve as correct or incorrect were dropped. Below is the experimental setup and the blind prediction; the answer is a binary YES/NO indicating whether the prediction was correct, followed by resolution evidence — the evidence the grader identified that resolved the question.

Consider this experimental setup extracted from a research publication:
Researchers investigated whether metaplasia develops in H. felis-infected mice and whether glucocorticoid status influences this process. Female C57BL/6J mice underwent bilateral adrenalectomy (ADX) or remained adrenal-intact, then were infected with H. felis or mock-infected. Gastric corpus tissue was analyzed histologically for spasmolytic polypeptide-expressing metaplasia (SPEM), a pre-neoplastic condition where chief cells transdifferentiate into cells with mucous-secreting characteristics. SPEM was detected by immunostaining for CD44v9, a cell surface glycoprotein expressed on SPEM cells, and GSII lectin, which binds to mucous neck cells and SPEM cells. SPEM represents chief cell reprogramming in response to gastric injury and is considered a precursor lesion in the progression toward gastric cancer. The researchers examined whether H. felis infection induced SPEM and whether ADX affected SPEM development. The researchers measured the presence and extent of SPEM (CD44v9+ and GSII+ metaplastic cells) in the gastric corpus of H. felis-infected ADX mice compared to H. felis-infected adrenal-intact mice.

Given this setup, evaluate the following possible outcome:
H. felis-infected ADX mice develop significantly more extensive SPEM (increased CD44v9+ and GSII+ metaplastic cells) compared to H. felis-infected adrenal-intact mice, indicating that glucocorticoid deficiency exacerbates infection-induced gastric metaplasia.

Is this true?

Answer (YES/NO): YES